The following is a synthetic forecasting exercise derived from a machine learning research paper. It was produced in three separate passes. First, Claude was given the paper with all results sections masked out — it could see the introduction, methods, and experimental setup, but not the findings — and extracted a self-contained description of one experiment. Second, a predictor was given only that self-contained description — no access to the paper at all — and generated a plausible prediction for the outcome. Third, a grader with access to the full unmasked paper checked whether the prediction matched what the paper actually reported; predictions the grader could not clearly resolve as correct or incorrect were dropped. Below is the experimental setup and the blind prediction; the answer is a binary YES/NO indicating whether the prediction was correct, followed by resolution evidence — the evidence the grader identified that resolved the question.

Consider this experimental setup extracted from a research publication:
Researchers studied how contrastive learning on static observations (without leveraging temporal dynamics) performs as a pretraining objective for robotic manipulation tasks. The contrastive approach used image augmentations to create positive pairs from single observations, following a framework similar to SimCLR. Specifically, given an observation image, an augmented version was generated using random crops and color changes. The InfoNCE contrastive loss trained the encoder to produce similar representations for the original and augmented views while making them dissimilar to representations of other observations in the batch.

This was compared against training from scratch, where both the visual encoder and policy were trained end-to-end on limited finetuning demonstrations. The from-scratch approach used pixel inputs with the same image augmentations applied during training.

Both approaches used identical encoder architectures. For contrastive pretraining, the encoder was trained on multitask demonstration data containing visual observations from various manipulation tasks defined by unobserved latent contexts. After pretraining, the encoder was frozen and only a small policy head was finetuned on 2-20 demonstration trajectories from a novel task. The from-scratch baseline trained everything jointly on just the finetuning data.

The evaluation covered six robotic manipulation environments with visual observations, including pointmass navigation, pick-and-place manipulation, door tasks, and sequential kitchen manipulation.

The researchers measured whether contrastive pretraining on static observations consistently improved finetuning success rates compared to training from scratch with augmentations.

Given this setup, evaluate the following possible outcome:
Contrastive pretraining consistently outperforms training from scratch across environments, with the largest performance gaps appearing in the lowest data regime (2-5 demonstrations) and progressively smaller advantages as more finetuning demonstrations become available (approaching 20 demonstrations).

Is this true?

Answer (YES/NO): NO